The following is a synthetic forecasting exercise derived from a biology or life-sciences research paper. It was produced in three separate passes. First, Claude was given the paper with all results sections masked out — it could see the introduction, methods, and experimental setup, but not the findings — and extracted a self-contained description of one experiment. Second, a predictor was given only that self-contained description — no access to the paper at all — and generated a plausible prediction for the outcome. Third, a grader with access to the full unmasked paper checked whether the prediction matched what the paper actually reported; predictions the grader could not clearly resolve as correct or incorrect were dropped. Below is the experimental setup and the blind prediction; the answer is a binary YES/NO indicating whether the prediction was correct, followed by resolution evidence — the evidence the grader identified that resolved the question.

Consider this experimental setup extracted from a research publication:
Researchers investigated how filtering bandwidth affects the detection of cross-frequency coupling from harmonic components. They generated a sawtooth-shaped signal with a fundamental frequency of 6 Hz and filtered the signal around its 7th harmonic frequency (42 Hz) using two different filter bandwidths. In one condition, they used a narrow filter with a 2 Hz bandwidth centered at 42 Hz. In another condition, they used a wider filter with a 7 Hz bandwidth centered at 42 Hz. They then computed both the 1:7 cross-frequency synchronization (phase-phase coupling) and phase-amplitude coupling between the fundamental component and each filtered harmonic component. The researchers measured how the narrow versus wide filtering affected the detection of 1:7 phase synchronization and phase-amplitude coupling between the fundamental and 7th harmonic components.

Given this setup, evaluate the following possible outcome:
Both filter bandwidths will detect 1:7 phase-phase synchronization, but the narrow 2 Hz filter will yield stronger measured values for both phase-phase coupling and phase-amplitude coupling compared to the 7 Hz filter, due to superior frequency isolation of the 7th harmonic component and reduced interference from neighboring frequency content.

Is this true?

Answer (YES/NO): NO